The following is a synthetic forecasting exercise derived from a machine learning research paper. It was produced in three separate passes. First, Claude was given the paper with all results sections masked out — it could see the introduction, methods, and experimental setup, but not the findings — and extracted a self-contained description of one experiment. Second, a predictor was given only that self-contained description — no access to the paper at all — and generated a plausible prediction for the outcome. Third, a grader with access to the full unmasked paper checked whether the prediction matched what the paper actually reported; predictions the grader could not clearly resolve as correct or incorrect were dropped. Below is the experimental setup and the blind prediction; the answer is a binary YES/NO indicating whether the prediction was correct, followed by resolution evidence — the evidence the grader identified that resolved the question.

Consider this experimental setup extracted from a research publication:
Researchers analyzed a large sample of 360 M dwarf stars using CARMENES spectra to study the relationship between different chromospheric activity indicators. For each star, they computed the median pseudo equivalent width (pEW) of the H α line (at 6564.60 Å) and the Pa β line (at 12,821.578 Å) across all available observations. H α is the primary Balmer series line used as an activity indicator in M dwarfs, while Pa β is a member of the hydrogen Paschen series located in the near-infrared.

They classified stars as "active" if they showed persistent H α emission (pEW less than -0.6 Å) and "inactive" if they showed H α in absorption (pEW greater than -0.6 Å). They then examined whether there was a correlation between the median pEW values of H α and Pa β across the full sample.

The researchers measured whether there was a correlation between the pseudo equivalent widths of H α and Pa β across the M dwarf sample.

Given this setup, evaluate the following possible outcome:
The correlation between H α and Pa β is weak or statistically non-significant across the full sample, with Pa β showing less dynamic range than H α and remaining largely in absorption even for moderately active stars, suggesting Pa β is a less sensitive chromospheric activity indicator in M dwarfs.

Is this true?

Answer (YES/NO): NO